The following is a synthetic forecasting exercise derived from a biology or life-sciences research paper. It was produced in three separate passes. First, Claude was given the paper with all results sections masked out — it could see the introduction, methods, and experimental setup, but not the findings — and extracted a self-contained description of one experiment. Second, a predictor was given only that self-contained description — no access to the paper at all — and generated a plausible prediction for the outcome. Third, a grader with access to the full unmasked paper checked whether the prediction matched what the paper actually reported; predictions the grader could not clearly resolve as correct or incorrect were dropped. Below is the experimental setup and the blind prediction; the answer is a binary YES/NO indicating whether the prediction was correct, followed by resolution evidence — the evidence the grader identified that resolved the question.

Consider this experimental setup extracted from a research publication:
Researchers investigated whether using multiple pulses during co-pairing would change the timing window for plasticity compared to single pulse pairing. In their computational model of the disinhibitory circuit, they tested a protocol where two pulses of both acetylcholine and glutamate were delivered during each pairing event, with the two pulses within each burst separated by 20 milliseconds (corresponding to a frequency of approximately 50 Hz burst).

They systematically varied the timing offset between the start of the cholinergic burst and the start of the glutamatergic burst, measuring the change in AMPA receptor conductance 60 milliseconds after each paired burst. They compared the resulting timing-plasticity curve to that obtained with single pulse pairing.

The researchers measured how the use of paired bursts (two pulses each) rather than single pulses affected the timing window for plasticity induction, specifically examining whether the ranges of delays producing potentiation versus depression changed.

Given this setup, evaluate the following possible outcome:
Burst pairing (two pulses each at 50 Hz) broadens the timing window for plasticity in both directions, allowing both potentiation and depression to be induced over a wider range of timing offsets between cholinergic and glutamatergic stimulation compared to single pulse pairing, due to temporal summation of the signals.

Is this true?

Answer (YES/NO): NO